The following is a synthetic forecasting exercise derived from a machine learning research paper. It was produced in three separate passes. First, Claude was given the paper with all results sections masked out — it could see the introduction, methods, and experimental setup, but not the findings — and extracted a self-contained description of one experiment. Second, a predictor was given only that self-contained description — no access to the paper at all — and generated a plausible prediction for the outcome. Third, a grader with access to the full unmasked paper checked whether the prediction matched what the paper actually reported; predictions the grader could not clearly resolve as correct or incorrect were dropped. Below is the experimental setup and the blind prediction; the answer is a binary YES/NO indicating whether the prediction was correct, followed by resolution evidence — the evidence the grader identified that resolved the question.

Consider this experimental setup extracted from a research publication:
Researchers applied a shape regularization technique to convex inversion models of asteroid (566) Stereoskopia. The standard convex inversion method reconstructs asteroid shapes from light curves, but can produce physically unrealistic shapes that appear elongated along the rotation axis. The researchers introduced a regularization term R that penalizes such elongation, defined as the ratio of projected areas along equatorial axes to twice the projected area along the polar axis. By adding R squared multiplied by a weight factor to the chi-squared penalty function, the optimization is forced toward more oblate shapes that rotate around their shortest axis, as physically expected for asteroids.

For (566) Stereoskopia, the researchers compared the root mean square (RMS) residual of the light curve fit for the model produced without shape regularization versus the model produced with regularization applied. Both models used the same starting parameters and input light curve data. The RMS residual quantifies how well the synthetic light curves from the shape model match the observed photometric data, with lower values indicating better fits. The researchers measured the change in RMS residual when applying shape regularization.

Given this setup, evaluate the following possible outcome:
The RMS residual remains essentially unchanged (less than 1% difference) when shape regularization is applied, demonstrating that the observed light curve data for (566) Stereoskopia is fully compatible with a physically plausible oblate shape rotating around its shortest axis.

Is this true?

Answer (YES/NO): NO